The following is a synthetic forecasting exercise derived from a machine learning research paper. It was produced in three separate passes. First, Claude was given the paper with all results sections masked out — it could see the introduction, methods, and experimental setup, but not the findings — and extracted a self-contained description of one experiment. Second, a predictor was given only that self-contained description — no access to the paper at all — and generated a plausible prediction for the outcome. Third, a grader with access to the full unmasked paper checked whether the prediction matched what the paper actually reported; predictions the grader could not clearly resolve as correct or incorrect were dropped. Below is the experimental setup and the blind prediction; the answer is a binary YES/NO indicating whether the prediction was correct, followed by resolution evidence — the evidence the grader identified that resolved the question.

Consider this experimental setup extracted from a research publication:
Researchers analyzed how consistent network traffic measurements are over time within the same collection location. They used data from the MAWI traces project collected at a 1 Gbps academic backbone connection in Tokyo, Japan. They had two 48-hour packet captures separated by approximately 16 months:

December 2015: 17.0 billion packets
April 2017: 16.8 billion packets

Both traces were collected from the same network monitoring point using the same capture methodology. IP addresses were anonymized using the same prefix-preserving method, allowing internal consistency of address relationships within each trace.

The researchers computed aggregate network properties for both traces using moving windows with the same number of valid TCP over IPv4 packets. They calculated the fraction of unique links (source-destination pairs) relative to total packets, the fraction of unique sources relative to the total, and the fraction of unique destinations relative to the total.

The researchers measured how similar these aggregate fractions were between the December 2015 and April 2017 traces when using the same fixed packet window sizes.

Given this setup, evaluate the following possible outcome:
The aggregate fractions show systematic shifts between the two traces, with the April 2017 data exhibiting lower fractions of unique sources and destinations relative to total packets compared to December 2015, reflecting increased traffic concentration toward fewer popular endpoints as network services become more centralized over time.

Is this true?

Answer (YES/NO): NO